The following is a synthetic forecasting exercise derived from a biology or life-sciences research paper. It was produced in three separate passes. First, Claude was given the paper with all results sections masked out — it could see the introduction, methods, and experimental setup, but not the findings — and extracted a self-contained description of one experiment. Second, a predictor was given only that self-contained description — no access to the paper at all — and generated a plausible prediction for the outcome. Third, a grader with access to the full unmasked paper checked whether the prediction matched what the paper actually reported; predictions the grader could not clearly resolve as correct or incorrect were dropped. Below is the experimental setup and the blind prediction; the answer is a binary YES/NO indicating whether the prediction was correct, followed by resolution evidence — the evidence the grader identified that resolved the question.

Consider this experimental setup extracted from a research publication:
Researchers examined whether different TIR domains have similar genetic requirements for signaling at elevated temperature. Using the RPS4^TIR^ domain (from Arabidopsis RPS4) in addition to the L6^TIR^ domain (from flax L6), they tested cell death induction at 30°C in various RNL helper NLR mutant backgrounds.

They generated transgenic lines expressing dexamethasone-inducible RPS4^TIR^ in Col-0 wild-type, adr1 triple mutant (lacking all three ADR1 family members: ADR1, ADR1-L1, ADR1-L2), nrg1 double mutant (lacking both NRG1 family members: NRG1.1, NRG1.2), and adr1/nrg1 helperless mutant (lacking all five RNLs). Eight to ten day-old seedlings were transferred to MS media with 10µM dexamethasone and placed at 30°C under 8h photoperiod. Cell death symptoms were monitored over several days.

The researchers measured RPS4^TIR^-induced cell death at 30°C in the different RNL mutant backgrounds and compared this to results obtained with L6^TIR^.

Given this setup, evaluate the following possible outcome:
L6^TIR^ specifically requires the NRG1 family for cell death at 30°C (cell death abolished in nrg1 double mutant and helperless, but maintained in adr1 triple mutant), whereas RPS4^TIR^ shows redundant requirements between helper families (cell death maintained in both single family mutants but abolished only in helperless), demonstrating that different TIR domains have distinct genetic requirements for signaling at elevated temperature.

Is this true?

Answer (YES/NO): NO